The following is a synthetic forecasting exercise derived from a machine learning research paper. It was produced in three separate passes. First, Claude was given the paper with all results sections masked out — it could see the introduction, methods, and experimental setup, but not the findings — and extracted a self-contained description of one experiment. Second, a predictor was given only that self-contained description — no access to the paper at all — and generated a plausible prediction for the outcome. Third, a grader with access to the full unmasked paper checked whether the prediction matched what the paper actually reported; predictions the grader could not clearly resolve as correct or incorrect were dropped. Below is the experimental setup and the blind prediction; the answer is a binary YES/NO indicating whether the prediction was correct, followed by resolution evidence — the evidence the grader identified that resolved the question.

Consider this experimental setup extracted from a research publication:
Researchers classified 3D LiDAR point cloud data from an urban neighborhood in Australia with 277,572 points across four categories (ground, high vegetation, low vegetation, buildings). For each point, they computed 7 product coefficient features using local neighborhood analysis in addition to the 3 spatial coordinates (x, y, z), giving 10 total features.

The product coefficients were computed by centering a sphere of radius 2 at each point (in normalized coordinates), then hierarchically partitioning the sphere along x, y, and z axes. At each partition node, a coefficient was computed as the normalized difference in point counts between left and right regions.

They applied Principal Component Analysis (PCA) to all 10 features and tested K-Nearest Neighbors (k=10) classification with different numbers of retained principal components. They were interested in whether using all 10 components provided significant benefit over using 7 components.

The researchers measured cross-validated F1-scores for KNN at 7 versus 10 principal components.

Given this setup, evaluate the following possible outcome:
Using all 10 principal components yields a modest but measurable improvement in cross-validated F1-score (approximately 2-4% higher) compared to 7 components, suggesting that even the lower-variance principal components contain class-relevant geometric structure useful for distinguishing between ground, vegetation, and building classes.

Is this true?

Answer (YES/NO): NO